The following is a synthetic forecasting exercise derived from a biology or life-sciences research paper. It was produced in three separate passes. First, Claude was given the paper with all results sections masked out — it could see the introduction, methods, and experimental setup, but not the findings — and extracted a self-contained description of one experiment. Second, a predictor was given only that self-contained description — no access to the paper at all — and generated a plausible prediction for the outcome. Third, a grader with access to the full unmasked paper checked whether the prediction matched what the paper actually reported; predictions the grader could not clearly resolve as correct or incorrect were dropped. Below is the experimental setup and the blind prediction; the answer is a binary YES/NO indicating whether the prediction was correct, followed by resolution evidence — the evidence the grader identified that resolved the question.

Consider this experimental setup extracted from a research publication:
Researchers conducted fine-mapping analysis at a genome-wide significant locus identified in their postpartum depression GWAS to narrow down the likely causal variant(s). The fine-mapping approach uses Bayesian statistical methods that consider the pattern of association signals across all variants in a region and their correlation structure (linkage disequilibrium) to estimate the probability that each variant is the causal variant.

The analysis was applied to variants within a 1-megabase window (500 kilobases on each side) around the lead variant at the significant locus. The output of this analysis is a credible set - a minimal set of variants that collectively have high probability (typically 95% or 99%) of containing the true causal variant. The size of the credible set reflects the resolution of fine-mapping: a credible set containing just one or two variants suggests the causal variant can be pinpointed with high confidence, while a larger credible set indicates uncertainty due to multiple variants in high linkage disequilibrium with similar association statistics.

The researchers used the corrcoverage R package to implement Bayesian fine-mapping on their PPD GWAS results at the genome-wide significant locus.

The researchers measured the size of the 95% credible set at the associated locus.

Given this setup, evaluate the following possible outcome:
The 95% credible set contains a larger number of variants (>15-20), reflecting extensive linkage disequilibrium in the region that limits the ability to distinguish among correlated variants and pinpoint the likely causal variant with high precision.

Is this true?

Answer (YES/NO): NO